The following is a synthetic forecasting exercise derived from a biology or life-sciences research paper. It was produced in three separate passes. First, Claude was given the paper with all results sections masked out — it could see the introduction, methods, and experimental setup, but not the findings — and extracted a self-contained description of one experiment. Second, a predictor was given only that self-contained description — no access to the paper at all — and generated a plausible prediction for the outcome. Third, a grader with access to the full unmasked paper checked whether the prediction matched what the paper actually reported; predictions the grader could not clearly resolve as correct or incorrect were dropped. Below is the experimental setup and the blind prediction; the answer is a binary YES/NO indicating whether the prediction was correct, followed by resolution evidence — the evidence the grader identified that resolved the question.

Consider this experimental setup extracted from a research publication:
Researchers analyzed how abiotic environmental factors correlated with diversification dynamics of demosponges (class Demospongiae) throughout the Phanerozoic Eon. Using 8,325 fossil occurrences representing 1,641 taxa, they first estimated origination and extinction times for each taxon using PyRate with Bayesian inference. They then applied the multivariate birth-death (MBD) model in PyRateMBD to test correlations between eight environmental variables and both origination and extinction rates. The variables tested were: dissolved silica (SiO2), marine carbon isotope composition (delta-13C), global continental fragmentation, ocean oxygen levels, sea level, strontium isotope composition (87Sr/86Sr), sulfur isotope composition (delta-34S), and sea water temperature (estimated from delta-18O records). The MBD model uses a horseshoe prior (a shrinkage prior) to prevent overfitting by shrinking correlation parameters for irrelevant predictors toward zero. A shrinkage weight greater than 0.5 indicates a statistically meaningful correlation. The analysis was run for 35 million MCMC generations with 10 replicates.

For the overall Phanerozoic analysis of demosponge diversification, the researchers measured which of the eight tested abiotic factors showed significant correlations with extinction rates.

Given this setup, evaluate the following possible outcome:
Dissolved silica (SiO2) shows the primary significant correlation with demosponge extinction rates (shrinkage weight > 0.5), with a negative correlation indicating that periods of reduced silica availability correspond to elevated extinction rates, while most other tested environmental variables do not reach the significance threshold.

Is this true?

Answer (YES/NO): NO